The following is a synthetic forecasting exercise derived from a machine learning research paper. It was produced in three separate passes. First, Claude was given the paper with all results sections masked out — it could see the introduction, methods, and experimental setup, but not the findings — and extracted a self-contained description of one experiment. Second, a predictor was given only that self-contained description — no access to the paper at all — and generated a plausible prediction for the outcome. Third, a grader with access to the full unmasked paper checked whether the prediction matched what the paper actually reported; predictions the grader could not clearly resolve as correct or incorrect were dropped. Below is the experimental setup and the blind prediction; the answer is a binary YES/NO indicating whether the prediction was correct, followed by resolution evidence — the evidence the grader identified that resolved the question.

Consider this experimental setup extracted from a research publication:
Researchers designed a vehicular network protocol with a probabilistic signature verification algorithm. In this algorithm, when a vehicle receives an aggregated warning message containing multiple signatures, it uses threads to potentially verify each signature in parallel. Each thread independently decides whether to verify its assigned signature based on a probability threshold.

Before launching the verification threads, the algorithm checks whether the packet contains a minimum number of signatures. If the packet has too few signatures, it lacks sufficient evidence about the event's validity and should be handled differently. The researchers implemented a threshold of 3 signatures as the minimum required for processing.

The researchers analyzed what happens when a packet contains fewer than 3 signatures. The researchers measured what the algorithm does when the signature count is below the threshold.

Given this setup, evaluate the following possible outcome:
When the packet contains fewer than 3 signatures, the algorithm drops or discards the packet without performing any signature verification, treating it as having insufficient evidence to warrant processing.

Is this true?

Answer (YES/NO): YES